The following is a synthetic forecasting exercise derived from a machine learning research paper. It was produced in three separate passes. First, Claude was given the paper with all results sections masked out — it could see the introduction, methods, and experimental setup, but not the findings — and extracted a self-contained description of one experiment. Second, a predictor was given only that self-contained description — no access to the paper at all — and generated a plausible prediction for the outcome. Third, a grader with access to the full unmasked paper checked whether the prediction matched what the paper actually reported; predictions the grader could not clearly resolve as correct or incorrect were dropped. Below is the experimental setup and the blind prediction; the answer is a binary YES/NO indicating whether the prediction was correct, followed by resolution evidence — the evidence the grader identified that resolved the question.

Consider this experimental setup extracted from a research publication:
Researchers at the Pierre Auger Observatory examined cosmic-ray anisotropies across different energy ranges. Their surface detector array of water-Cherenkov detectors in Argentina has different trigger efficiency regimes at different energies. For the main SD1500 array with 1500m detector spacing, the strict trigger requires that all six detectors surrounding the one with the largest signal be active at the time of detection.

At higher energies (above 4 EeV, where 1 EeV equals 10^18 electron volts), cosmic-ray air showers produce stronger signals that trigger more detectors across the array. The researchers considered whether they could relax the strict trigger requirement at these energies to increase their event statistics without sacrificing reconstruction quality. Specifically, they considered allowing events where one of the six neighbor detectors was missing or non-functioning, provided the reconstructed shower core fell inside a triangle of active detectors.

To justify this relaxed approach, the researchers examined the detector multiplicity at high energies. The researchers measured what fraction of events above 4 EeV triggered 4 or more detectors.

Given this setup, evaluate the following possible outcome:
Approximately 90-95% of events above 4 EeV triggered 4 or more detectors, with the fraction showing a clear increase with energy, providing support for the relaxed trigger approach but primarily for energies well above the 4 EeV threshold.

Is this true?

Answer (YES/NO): NO